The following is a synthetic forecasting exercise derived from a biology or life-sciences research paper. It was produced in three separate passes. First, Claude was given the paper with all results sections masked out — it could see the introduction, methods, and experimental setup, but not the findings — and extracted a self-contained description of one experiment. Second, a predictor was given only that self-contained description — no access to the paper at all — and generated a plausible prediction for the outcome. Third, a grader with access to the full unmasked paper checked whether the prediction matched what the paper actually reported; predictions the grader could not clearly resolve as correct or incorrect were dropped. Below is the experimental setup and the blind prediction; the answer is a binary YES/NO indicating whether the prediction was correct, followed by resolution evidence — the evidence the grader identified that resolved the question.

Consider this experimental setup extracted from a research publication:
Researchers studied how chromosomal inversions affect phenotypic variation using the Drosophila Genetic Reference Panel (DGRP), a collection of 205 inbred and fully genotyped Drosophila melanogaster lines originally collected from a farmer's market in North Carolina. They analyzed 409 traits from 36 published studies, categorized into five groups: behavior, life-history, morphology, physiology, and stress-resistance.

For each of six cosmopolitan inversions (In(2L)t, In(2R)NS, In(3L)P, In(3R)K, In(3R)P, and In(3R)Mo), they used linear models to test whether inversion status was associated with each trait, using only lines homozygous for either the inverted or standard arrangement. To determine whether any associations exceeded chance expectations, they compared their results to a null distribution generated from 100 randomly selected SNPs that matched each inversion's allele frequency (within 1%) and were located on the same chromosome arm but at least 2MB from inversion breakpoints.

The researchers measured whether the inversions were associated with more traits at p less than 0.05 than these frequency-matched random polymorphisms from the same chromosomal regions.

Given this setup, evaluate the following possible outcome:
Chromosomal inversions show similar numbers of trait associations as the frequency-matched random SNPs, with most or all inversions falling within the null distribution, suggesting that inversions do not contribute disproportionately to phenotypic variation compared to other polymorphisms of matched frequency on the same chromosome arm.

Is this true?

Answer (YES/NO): NO